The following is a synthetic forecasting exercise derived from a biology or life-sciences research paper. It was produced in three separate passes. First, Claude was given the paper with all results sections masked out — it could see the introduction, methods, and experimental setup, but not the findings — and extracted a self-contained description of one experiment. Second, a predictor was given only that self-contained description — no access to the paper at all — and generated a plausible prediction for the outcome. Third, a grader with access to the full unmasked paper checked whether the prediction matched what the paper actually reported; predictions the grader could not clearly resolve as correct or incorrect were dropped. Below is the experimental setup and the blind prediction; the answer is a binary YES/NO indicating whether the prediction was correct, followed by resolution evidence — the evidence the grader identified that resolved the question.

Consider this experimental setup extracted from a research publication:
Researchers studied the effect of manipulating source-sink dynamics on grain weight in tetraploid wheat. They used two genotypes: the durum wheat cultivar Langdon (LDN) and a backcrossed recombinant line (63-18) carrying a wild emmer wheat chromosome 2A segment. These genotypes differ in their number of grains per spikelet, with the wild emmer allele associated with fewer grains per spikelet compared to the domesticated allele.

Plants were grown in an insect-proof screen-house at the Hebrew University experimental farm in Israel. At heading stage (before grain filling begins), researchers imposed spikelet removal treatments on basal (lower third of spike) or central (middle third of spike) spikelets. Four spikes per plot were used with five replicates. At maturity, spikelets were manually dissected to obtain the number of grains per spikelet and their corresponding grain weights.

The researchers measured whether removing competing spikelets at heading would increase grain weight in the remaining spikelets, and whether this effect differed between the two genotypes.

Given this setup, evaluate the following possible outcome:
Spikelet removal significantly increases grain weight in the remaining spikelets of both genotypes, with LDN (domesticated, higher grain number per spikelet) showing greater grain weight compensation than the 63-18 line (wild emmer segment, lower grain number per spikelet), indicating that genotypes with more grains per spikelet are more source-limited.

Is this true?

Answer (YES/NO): NO